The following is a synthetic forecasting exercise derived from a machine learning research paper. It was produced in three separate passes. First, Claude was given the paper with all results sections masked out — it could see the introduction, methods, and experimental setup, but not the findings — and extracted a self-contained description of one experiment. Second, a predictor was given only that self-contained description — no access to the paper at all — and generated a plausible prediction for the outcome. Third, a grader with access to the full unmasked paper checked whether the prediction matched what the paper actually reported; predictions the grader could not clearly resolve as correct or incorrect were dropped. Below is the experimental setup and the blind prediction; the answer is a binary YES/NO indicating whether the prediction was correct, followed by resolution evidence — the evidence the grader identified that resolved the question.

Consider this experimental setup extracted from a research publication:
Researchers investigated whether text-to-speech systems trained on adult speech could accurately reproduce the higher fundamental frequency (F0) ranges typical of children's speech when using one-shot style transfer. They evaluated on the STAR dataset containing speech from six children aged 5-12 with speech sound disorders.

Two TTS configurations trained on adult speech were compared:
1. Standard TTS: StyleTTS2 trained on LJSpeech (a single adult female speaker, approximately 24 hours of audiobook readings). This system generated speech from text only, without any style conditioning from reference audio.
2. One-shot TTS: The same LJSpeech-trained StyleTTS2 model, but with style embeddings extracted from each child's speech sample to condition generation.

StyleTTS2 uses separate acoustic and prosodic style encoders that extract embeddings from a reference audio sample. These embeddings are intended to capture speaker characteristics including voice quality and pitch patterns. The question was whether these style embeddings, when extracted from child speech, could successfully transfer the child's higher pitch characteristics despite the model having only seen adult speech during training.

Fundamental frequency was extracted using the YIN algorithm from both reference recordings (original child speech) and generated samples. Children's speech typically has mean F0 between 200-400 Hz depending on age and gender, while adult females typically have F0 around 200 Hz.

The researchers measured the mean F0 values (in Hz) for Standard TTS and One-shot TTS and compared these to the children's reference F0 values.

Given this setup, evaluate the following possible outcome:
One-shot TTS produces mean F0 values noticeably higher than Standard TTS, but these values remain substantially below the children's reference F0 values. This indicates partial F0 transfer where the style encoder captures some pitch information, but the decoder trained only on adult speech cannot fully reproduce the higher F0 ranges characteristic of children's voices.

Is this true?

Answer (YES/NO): YES